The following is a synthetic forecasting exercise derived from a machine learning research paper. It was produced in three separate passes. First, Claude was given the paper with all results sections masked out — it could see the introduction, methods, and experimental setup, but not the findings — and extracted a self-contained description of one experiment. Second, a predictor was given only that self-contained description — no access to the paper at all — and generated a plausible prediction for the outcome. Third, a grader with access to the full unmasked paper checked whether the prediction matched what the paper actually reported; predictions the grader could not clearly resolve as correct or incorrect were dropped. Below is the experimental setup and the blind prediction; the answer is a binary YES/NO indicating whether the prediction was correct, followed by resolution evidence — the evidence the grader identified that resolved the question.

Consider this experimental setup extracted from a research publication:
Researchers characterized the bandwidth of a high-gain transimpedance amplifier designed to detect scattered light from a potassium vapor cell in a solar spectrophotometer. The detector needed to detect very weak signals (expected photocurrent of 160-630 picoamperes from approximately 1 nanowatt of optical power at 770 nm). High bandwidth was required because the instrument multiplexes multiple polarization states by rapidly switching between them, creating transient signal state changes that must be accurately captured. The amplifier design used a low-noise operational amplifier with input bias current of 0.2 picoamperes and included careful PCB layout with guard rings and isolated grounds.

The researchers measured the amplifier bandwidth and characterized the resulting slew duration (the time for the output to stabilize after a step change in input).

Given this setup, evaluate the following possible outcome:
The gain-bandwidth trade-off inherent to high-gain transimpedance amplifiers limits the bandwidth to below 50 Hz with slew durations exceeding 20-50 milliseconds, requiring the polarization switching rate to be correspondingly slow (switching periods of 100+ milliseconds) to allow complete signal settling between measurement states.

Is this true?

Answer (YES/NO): NO